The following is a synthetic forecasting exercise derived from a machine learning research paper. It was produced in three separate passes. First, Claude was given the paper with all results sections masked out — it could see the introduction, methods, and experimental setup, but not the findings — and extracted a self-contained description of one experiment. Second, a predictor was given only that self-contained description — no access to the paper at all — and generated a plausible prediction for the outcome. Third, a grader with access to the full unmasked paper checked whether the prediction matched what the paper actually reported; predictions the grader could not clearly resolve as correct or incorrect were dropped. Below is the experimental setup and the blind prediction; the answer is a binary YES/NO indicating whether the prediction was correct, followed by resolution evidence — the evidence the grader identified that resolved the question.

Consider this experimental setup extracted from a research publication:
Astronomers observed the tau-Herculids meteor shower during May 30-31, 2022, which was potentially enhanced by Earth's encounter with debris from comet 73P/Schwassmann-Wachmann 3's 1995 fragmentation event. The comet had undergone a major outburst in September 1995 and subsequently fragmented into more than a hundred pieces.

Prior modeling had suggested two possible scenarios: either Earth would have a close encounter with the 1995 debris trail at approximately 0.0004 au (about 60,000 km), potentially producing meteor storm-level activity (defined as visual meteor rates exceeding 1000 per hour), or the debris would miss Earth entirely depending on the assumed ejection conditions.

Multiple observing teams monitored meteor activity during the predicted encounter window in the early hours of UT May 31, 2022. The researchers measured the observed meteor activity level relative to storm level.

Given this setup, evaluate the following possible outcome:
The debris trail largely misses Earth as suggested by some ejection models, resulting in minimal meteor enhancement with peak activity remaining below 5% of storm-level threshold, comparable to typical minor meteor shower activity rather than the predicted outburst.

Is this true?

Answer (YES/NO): NO